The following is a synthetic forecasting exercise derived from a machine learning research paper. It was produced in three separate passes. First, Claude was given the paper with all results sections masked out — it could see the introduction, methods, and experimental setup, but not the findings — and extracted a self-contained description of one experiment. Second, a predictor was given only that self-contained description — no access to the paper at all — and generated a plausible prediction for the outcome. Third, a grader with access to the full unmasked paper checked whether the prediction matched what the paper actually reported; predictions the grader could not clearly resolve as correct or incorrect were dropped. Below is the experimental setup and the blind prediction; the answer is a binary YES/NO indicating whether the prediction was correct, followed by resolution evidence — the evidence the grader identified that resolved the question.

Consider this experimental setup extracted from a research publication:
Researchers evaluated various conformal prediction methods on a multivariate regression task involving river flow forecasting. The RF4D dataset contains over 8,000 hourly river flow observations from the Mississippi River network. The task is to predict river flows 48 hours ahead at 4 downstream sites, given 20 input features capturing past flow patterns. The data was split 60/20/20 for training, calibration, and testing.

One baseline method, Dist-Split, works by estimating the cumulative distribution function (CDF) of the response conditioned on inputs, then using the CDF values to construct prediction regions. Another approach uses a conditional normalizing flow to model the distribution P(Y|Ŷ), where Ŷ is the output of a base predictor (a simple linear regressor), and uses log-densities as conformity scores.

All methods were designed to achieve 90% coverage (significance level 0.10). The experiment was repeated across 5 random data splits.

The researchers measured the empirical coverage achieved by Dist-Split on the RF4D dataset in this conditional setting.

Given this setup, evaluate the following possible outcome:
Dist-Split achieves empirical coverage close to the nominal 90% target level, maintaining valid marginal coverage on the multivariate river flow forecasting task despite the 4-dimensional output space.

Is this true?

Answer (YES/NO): NO